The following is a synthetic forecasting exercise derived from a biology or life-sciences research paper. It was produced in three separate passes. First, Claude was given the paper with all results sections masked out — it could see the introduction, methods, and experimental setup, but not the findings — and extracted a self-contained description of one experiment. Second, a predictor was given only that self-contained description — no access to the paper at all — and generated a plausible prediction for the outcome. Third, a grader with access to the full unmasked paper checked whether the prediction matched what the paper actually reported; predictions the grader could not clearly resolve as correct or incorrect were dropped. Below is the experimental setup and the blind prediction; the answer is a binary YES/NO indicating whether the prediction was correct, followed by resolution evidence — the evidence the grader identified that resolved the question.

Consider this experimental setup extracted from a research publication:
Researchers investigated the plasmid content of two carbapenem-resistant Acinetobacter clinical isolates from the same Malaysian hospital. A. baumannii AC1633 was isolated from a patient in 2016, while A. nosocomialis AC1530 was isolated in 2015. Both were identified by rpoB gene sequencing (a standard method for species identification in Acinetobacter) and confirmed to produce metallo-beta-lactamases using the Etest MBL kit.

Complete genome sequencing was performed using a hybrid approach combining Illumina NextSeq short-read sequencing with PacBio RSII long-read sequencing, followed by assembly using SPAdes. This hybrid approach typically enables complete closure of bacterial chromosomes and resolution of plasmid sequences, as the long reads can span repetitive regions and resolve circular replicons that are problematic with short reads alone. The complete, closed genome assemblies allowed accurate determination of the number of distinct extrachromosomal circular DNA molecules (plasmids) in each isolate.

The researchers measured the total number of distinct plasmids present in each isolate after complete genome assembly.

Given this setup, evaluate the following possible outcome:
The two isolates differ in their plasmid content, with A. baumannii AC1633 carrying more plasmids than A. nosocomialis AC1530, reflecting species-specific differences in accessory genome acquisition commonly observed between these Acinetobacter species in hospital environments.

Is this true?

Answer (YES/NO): YES